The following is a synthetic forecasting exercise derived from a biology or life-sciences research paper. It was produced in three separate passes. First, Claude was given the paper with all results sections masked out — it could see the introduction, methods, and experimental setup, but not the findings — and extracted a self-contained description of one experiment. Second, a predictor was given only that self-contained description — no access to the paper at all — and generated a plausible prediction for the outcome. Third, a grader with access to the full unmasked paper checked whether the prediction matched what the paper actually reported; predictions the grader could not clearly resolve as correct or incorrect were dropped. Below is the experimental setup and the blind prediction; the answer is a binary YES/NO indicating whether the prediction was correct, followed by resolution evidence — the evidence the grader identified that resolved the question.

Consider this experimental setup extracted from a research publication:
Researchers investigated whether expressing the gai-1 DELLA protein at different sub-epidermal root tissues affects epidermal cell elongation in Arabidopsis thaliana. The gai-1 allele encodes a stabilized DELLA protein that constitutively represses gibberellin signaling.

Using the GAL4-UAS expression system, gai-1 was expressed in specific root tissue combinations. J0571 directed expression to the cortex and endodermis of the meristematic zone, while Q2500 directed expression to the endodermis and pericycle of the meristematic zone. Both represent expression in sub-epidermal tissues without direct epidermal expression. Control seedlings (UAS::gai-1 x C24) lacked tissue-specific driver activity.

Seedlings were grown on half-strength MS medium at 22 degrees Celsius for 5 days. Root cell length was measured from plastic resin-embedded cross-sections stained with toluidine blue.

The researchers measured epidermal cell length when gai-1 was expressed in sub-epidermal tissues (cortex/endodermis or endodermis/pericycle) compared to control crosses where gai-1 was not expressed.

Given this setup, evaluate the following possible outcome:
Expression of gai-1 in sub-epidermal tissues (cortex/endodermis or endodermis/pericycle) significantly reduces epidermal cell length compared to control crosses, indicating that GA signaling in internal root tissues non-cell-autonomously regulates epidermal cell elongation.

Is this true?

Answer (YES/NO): YES